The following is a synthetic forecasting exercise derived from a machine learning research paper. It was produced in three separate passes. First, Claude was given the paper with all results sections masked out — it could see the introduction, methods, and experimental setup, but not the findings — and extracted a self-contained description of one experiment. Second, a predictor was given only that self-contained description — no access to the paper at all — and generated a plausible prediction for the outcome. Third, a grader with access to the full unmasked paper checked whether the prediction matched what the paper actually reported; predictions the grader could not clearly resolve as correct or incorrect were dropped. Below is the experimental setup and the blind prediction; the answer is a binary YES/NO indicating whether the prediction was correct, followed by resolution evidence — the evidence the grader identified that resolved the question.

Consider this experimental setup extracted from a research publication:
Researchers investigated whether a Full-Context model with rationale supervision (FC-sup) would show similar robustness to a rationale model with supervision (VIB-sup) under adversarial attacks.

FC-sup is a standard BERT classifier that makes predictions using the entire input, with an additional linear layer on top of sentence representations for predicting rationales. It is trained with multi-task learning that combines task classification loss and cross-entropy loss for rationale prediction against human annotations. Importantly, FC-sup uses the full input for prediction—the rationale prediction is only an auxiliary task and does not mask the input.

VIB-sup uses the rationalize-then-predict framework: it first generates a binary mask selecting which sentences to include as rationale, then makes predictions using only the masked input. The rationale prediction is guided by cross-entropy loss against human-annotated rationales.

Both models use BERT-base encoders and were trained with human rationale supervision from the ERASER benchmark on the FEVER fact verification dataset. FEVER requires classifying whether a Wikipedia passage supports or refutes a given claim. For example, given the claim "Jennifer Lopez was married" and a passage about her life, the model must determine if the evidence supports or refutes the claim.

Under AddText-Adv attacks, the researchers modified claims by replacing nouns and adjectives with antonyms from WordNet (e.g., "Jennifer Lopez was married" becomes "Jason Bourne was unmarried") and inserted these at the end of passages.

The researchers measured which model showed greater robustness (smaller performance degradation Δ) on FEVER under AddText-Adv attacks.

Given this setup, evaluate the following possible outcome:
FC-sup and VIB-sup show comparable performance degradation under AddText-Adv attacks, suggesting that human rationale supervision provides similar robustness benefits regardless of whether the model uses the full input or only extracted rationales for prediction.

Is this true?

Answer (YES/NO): NO